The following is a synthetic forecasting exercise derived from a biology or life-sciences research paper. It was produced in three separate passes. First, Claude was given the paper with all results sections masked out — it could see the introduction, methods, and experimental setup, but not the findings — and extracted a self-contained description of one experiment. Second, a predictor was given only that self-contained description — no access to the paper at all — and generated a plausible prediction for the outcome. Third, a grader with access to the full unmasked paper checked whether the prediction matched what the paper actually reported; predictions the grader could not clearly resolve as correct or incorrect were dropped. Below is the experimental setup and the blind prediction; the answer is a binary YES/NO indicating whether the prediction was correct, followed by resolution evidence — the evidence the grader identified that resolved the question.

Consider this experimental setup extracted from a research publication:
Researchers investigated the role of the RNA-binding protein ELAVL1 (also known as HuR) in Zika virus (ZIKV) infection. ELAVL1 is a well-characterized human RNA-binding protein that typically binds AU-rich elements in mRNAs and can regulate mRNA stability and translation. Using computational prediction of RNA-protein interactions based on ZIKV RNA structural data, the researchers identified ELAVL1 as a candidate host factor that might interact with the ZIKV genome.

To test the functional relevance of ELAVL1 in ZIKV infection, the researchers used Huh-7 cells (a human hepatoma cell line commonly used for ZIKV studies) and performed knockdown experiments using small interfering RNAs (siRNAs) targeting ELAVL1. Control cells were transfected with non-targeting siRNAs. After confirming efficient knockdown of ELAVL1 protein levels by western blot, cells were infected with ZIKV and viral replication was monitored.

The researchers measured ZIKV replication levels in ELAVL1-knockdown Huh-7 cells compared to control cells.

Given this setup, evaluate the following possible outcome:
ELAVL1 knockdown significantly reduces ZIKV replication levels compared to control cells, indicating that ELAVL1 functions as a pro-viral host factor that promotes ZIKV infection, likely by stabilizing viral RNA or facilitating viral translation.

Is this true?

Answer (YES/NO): YES